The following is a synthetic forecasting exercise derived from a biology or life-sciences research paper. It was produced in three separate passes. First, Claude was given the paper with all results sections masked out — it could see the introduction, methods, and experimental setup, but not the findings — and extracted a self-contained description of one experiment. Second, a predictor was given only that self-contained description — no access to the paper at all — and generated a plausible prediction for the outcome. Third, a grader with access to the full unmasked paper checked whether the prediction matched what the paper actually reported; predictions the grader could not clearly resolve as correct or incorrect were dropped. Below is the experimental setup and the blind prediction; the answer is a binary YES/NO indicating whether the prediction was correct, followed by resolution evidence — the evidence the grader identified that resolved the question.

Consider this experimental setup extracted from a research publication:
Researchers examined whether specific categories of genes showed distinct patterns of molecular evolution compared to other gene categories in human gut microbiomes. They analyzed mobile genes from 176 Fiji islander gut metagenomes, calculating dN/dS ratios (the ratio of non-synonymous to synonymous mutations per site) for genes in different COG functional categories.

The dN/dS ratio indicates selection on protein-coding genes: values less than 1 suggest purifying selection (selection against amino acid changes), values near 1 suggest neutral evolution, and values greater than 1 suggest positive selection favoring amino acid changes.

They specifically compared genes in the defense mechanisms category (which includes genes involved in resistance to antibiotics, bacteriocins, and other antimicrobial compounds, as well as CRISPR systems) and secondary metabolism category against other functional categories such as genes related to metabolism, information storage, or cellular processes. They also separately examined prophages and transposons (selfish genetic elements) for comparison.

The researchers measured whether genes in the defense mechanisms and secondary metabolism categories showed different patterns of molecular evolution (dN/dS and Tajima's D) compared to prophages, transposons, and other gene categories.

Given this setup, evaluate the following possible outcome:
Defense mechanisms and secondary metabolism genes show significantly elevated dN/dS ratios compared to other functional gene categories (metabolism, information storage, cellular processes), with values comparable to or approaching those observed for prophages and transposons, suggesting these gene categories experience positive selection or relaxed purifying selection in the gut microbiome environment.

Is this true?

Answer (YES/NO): NO